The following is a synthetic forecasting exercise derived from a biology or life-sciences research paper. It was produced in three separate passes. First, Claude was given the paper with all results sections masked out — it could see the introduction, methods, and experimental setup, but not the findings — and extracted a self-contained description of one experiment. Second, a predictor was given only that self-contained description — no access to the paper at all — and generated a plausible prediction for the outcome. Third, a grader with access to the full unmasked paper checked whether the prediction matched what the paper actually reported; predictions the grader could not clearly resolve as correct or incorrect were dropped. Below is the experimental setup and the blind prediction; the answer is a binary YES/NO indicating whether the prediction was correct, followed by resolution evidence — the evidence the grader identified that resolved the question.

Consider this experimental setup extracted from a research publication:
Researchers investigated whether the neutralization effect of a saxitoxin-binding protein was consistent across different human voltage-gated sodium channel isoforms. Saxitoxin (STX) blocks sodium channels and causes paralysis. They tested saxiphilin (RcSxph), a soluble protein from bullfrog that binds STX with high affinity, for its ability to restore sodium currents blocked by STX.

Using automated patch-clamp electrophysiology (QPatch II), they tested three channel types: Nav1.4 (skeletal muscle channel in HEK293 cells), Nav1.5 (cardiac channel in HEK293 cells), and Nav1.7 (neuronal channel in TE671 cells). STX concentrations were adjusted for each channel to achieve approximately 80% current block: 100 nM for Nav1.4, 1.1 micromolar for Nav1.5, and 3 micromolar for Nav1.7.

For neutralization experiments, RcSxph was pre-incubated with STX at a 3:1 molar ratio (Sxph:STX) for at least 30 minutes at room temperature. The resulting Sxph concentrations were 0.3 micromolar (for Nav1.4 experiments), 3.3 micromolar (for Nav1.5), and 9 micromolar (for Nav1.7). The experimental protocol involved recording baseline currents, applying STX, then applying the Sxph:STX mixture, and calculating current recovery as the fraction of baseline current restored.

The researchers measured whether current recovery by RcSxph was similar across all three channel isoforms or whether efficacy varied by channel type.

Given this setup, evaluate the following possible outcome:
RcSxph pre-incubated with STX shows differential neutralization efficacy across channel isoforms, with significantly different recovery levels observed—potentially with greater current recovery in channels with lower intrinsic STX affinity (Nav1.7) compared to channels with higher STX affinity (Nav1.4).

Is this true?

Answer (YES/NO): NO